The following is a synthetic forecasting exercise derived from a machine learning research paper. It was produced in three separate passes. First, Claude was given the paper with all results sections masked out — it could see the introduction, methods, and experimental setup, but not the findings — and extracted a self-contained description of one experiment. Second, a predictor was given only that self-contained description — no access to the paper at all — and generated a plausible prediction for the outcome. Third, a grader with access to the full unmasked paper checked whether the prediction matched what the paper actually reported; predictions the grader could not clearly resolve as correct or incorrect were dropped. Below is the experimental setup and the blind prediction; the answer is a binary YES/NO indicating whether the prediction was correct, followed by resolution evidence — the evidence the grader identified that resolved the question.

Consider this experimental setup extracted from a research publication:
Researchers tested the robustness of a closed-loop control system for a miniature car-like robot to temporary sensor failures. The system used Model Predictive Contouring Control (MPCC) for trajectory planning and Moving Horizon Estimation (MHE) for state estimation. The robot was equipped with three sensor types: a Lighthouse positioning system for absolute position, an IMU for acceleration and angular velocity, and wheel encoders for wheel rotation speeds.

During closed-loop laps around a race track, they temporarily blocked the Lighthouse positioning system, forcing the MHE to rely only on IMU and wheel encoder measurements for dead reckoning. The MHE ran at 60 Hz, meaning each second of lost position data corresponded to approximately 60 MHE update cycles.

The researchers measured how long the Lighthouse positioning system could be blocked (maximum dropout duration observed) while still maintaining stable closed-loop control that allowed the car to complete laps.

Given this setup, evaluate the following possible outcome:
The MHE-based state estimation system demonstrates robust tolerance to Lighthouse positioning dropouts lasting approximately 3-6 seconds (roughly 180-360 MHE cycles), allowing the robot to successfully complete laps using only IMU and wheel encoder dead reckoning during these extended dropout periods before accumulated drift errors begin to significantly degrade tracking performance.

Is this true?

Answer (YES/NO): NO